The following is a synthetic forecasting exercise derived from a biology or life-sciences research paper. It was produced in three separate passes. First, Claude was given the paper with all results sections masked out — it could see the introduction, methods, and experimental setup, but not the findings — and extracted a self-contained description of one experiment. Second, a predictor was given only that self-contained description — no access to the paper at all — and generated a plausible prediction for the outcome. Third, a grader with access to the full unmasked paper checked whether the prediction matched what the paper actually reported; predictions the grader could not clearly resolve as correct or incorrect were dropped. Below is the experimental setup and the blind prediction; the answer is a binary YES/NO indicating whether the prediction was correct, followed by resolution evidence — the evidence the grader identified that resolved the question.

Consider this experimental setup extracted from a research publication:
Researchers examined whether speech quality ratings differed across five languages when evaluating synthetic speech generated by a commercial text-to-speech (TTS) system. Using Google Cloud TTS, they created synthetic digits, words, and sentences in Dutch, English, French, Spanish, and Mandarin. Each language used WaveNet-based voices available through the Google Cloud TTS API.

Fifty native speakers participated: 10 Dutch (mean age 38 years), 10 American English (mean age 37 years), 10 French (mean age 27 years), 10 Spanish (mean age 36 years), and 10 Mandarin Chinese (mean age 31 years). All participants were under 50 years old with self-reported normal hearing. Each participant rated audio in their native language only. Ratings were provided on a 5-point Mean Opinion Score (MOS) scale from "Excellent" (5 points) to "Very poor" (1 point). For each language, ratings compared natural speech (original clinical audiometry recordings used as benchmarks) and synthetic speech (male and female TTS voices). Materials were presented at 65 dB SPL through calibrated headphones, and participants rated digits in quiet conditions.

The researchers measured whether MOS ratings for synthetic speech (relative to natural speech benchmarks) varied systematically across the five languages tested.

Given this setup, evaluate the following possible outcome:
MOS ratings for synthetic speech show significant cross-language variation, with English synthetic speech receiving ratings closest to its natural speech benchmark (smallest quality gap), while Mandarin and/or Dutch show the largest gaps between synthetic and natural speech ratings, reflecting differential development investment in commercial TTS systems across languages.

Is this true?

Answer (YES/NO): NO